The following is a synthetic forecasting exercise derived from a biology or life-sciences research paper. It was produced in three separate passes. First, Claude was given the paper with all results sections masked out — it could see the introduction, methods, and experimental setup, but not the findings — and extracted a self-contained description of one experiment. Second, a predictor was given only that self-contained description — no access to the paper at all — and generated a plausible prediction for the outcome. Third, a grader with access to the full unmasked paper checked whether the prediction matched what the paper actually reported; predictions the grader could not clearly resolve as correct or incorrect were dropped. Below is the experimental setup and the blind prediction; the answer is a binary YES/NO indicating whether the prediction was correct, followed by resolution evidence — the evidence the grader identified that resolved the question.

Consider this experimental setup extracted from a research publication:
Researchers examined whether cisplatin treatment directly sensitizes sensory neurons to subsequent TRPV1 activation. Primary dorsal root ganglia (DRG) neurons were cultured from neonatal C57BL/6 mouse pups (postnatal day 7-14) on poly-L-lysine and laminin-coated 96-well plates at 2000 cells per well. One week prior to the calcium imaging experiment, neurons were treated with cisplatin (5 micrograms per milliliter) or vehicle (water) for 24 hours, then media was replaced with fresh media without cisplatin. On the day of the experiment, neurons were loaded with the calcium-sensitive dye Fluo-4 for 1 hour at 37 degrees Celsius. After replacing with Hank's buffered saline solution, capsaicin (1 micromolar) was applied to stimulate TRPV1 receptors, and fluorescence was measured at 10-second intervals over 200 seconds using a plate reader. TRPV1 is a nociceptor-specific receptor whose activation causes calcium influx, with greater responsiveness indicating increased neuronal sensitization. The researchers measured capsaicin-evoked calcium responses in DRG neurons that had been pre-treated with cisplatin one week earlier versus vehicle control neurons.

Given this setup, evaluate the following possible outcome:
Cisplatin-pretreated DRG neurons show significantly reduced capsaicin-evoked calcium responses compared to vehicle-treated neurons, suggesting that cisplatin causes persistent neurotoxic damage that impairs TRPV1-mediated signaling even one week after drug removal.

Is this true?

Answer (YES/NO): NO